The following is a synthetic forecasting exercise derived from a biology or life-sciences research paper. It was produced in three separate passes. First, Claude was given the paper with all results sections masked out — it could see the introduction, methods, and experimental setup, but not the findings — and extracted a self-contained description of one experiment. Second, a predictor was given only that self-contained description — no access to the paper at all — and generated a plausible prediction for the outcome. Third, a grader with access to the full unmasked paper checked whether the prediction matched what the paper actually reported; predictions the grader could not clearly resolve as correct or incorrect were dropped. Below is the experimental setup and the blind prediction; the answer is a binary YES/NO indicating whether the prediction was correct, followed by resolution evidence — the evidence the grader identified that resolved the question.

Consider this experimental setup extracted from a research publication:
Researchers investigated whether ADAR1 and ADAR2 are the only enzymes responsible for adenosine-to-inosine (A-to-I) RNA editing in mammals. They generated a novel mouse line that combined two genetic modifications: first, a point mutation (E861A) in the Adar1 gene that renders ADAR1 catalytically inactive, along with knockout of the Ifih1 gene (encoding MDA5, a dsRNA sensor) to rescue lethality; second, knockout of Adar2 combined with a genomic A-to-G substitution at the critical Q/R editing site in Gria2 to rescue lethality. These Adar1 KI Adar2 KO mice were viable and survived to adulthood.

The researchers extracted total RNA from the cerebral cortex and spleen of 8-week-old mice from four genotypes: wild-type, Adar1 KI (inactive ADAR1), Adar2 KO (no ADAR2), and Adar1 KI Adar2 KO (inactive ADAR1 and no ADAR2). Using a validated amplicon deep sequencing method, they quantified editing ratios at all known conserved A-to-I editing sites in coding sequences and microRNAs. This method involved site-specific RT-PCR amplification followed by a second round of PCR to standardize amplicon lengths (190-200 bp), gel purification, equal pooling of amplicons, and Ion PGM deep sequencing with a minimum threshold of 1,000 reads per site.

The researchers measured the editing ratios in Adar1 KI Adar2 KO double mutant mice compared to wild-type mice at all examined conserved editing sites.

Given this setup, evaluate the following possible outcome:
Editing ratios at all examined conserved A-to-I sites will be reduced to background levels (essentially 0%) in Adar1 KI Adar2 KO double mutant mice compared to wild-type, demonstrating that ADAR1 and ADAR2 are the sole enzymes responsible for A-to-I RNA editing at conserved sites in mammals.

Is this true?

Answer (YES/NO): YES